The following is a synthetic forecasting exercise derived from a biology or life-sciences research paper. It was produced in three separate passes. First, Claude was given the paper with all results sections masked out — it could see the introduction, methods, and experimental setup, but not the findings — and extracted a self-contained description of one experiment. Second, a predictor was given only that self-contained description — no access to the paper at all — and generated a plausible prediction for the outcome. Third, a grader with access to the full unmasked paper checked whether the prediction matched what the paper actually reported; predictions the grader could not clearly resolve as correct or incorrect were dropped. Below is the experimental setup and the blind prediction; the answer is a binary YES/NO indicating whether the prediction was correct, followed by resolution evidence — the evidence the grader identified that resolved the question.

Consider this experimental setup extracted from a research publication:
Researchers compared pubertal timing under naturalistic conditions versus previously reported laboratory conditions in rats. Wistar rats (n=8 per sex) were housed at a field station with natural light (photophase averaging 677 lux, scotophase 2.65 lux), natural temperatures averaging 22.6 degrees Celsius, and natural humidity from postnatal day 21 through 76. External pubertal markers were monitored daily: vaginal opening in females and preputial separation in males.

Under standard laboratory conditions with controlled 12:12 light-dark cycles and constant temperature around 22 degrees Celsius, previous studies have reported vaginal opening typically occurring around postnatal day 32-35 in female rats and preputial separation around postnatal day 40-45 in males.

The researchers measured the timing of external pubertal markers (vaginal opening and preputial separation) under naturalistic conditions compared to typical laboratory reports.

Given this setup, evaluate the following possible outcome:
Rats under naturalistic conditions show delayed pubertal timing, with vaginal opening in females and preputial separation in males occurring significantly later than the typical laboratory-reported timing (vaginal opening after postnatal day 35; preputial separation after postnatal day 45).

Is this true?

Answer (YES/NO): YES